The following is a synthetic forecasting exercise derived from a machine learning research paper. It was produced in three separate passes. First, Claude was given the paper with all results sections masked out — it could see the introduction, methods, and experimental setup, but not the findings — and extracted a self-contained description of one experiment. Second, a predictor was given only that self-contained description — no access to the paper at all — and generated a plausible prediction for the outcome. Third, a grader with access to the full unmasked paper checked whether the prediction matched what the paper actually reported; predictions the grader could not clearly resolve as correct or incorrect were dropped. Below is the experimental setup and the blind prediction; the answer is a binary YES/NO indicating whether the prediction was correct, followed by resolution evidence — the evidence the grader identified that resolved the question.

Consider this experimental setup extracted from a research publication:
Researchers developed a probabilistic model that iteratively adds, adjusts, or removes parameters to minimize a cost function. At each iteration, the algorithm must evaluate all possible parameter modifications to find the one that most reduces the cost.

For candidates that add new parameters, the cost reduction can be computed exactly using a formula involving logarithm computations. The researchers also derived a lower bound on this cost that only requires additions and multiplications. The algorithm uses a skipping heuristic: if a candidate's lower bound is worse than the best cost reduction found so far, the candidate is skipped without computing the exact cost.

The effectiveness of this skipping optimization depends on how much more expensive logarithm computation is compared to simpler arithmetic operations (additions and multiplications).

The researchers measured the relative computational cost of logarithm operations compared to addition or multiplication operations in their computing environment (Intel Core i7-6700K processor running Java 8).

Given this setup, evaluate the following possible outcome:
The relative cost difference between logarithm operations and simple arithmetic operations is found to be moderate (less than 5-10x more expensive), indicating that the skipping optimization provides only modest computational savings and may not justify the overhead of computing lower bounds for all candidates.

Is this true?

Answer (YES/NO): NO